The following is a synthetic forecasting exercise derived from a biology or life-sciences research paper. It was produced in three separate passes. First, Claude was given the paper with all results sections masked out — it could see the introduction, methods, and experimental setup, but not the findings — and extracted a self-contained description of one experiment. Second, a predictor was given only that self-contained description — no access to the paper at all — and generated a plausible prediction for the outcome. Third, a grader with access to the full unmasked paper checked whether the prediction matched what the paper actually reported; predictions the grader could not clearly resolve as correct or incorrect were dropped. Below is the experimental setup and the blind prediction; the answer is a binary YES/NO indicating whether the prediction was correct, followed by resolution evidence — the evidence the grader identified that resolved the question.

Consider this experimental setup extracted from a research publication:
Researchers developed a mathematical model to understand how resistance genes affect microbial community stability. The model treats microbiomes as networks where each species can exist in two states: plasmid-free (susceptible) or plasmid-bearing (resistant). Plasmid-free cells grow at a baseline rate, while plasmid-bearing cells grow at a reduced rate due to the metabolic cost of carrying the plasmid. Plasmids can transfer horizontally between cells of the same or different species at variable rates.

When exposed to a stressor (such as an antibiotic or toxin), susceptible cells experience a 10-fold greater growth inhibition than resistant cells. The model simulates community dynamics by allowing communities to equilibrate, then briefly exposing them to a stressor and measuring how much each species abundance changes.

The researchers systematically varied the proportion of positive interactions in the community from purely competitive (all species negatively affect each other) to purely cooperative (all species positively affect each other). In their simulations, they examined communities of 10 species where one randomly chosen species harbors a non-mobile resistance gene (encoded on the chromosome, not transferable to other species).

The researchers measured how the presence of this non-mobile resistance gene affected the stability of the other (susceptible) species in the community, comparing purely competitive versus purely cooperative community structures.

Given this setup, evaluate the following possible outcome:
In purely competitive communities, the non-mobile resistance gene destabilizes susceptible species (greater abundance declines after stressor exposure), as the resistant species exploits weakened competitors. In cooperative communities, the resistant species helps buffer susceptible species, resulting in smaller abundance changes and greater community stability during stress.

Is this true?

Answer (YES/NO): YES